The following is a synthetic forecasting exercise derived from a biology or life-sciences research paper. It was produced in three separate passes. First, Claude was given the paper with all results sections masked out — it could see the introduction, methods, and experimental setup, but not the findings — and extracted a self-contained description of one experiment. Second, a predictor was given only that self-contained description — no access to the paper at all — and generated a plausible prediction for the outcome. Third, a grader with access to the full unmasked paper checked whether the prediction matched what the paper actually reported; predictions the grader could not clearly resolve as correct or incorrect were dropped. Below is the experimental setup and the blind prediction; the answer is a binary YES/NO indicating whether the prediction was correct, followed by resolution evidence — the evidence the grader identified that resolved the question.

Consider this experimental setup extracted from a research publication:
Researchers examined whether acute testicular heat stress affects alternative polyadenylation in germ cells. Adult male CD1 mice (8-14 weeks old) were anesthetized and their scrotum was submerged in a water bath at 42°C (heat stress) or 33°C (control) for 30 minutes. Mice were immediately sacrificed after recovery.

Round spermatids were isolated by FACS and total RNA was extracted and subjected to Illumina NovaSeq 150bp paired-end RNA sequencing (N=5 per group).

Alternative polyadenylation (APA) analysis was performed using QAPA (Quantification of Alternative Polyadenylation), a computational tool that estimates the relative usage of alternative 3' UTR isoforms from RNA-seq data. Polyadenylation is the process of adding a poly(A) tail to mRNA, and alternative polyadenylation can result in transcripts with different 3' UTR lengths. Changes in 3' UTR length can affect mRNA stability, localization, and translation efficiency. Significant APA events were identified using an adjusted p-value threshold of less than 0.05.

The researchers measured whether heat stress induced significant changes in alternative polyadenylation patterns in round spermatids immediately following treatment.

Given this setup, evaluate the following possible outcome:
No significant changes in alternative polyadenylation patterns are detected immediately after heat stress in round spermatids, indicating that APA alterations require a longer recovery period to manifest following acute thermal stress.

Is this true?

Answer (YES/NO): NO